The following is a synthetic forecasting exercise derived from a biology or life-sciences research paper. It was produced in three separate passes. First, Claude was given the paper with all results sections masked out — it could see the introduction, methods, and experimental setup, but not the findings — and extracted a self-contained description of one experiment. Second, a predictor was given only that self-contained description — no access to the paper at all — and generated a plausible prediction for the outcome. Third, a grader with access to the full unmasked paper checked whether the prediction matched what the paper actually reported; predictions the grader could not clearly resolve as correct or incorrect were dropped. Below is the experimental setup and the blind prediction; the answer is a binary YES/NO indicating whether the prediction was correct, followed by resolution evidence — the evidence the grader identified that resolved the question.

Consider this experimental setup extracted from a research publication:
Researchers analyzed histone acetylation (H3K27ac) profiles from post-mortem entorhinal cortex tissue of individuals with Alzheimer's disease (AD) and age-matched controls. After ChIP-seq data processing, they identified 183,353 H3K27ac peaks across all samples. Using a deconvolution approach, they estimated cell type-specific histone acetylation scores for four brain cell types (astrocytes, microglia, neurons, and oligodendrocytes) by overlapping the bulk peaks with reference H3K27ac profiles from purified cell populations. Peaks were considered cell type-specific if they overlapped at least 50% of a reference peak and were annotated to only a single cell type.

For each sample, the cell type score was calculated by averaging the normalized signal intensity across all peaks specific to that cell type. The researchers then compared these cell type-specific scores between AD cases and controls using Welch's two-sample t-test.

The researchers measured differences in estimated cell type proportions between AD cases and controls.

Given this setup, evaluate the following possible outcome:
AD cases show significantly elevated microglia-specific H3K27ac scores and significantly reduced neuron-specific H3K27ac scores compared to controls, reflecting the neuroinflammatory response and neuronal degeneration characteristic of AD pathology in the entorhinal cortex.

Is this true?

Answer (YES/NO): NO